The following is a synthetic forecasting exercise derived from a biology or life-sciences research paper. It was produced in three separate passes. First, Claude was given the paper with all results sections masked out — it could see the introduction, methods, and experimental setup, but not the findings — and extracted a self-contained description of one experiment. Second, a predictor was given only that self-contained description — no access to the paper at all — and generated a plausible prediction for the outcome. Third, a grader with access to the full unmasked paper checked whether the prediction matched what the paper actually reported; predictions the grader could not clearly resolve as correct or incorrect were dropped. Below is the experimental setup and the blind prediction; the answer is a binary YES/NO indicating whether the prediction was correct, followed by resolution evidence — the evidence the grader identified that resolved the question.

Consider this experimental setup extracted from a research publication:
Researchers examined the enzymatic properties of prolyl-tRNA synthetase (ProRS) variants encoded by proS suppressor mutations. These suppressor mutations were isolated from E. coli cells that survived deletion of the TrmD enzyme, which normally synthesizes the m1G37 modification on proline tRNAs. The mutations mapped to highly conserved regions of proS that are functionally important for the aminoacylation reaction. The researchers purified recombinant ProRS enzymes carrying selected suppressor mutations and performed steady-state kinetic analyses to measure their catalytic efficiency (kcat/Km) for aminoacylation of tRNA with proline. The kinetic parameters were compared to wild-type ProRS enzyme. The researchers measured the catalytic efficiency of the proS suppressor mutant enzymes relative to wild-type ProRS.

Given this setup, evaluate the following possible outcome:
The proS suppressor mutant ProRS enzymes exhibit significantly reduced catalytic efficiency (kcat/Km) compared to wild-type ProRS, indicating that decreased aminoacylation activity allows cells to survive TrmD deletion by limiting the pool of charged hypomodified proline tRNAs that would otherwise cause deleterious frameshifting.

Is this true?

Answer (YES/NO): NO